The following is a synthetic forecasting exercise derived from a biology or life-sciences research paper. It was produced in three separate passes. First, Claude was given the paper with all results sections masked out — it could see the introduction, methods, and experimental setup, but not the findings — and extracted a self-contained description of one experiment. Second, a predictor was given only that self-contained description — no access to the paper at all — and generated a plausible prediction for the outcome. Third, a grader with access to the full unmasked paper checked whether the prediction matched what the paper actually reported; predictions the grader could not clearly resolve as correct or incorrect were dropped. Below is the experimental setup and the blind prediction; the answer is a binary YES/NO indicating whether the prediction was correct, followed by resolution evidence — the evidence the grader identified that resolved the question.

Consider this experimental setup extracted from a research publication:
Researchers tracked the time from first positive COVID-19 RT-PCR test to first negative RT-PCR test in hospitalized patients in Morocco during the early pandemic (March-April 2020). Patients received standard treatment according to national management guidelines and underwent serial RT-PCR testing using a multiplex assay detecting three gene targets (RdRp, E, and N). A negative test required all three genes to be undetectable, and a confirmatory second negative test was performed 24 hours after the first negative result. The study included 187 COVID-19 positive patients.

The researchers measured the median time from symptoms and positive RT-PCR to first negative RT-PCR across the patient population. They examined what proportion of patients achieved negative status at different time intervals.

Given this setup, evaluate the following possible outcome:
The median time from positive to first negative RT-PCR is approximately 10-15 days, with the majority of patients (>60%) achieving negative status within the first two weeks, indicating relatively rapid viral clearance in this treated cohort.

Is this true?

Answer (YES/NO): NO